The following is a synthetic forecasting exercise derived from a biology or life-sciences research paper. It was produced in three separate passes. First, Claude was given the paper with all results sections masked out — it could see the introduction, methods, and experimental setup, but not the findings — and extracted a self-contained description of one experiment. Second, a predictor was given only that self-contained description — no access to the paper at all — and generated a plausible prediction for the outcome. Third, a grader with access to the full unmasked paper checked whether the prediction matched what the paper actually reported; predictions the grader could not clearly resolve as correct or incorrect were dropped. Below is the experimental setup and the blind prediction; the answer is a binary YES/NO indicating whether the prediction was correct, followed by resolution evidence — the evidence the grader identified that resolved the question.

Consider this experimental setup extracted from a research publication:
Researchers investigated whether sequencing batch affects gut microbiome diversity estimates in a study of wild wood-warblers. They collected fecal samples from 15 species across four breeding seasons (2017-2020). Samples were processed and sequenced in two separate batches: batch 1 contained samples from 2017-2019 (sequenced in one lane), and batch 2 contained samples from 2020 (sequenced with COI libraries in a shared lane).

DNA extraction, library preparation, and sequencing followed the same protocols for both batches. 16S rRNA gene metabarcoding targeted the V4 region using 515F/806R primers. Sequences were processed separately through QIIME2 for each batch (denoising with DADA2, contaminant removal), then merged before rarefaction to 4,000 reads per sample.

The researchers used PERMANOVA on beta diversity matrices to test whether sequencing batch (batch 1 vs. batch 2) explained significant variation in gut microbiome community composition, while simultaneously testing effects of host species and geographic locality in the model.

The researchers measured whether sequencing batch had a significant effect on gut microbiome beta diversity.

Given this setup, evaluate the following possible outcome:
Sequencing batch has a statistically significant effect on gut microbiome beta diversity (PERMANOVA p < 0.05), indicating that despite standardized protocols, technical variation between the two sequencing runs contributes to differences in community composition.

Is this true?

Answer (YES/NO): YES